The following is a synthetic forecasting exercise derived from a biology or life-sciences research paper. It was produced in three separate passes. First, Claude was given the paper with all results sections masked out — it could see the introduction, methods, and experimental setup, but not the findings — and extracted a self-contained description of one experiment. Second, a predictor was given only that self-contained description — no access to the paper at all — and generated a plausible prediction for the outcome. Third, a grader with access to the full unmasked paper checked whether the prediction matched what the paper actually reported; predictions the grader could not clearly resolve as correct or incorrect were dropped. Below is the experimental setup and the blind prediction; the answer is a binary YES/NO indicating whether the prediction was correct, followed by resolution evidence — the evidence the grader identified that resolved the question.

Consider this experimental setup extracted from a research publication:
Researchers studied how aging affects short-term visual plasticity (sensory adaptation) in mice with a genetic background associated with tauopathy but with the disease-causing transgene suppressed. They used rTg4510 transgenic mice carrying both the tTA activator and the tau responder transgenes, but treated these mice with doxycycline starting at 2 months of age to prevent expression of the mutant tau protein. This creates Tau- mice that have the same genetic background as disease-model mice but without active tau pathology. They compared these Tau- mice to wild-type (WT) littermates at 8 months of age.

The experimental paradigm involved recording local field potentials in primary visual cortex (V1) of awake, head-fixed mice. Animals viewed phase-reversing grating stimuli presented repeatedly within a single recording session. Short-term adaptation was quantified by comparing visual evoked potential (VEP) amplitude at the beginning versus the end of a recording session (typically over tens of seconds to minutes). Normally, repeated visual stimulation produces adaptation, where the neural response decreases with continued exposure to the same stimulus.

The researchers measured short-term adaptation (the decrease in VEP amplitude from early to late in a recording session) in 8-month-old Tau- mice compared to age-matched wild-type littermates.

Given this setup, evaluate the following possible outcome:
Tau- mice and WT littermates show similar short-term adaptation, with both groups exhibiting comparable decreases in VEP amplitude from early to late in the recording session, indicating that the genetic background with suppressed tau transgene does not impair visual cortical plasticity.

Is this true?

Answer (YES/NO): NO